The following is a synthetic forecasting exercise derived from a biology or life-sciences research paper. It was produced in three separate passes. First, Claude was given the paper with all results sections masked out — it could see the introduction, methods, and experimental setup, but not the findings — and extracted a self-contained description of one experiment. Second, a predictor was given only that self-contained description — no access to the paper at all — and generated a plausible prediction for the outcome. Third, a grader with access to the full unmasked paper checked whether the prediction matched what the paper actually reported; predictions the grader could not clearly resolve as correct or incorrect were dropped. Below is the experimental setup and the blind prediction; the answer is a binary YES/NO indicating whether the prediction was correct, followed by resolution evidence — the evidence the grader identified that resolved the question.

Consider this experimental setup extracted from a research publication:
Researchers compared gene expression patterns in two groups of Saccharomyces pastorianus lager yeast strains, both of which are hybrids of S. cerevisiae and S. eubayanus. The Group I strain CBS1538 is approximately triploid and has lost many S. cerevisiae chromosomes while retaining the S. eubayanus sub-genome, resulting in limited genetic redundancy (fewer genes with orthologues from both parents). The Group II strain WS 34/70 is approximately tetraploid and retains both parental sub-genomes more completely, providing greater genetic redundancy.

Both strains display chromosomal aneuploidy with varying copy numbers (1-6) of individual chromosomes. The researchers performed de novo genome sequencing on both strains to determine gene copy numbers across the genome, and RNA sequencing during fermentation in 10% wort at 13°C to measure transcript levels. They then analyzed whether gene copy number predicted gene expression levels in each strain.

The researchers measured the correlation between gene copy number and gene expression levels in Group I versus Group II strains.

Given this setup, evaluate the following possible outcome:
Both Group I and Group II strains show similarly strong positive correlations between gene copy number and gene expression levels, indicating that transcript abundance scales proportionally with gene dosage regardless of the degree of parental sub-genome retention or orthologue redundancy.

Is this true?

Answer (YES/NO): NO